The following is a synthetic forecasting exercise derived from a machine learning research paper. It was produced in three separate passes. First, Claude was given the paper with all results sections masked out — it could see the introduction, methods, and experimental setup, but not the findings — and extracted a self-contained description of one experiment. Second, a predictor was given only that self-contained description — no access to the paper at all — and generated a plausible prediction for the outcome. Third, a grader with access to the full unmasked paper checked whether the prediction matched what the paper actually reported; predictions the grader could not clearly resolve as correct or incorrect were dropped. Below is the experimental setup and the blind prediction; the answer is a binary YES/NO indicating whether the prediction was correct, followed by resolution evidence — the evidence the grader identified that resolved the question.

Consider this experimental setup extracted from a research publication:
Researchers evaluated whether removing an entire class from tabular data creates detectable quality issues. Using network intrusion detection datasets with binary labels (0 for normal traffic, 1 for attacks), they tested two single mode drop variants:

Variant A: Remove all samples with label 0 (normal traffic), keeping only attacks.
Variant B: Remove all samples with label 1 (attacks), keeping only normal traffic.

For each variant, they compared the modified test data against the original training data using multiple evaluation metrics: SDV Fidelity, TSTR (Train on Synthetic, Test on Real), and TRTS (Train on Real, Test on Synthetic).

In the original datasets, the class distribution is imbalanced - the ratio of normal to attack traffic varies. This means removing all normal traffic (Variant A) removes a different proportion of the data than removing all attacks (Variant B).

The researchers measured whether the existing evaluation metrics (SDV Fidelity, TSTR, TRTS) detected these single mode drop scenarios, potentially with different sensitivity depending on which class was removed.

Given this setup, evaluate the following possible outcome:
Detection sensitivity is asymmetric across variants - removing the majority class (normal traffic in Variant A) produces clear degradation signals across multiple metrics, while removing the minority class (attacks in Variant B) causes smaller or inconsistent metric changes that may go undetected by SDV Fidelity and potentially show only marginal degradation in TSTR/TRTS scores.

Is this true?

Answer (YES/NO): NO